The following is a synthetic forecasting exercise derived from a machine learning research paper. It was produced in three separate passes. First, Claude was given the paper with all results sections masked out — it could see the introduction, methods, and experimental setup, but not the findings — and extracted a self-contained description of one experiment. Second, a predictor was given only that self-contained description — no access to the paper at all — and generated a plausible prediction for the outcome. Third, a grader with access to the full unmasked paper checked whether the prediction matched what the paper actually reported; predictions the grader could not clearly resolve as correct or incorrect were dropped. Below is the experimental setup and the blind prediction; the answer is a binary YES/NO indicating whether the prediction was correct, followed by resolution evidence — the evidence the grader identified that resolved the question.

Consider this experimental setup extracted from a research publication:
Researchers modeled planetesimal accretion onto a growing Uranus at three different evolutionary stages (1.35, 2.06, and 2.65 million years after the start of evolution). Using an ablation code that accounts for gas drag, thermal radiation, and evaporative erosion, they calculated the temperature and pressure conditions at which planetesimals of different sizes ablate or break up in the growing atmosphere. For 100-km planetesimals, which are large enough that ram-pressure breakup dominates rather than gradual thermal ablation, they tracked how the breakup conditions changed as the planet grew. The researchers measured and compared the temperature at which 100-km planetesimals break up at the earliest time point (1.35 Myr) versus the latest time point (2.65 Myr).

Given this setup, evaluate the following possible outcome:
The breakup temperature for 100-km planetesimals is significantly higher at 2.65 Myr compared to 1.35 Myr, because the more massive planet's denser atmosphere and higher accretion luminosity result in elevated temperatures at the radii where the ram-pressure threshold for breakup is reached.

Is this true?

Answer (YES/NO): NO